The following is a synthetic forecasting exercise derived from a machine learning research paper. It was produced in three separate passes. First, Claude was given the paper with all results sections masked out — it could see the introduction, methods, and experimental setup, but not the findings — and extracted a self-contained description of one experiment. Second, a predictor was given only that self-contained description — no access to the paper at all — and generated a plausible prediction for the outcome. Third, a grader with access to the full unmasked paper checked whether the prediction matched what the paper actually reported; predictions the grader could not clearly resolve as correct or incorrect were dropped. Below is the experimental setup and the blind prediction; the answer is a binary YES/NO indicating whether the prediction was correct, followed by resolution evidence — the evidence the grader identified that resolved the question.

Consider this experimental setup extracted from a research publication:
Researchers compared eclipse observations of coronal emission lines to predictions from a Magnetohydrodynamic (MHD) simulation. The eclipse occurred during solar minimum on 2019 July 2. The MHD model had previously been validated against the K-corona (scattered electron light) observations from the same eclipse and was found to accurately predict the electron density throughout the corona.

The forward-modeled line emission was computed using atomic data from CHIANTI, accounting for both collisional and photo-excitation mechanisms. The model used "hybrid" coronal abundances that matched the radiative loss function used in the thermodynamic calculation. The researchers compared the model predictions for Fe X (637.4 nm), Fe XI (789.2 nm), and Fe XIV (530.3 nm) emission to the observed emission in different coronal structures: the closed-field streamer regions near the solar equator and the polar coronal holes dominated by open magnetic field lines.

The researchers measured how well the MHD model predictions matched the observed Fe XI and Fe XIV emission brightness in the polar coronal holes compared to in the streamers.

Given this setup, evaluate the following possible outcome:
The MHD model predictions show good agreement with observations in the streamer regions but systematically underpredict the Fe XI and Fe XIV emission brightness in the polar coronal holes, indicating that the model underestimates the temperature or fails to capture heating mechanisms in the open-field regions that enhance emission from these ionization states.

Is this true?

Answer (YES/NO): YES